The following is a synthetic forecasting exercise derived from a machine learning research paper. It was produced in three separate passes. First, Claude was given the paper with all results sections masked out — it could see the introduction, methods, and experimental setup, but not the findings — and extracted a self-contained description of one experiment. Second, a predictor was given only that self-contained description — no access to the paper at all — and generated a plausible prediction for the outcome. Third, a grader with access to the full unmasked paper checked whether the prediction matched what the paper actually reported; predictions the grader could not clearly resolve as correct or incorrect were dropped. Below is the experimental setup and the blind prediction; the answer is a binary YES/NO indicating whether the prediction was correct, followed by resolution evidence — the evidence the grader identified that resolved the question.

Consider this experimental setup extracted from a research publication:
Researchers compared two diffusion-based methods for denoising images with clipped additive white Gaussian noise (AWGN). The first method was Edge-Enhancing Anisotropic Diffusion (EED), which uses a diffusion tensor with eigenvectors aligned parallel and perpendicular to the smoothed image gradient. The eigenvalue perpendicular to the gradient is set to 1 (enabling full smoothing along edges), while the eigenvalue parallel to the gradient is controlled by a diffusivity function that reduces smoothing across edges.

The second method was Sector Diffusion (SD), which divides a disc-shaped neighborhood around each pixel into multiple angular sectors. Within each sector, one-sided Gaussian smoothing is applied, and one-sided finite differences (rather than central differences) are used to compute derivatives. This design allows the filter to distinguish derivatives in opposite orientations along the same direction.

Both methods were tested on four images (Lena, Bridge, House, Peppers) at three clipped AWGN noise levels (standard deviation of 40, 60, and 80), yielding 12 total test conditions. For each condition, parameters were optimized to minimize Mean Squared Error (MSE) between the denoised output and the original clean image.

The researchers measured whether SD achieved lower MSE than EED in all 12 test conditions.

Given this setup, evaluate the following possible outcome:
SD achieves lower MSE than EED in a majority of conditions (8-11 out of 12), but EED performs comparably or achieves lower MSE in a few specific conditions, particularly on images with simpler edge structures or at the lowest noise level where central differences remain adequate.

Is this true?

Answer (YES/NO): YES